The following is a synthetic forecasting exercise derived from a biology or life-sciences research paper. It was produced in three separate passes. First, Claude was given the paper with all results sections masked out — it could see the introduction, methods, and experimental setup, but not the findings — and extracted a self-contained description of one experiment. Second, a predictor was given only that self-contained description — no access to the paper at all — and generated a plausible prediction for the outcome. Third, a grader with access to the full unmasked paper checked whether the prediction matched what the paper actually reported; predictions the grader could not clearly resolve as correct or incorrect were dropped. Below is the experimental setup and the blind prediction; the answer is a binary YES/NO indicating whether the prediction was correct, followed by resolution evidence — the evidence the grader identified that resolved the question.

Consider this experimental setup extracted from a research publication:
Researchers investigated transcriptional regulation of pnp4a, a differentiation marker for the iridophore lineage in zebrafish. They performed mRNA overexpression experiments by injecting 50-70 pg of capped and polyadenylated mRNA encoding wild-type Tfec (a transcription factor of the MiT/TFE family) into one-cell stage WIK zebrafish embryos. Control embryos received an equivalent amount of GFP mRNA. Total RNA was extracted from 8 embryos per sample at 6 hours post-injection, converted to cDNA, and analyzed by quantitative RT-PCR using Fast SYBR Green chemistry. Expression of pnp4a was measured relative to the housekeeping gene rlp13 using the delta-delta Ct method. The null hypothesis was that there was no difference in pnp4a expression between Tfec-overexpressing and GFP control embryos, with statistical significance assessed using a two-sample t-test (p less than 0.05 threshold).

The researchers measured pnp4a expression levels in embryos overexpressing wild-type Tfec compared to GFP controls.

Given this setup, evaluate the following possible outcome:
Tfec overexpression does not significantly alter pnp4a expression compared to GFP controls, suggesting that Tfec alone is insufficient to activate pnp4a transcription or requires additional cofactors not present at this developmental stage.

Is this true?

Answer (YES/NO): YES